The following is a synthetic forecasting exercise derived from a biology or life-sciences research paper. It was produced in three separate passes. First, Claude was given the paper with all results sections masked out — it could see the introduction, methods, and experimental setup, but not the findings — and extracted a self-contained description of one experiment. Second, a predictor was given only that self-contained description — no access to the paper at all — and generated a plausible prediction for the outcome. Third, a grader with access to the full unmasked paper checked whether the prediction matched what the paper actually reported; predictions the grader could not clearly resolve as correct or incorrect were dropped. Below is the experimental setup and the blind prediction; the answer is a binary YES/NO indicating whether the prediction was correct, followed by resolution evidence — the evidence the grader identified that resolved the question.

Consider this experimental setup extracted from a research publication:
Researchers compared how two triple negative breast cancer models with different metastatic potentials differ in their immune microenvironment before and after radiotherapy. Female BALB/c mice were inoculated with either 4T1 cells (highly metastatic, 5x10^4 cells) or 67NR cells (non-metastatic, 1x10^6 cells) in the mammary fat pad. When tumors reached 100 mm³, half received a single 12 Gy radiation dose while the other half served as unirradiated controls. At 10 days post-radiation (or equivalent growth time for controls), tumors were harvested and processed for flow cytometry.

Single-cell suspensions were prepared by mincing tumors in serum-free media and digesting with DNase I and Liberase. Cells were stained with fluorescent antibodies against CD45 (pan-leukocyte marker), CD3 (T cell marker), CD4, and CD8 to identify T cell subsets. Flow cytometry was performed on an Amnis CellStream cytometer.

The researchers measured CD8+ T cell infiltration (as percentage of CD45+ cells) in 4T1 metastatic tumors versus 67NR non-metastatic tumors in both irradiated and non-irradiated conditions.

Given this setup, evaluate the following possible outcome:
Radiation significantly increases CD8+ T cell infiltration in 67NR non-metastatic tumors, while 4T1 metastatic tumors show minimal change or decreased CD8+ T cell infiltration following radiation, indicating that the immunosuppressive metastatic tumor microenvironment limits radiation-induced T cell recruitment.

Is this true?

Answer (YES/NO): YES